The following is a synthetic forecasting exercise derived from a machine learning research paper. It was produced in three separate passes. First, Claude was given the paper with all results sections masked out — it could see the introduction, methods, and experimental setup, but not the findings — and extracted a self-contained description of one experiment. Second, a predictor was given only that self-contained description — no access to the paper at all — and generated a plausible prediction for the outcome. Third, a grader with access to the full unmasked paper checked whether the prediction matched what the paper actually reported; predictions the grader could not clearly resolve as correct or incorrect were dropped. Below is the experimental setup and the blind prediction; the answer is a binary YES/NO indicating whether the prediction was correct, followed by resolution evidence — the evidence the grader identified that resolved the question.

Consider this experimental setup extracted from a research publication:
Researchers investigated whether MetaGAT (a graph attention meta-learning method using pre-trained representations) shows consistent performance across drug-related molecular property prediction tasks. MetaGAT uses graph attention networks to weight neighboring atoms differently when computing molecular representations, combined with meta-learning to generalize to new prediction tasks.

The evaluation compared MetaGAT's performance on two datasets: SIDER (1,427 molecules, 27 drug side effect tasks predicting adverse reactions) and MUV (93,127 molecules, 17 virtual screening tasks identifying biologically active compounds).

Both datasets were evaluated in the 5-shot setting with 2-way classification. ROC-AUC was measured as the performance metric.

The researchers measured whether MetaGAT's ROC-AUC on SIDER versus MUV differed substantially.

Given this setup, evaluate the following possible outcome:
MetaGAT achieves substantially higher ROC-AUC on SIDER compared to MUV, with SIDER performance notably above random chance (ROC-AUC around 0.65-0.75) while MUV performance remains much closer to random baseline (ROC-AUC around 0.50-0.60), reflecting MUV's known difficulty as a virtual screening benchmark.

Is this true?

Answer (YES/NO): NO